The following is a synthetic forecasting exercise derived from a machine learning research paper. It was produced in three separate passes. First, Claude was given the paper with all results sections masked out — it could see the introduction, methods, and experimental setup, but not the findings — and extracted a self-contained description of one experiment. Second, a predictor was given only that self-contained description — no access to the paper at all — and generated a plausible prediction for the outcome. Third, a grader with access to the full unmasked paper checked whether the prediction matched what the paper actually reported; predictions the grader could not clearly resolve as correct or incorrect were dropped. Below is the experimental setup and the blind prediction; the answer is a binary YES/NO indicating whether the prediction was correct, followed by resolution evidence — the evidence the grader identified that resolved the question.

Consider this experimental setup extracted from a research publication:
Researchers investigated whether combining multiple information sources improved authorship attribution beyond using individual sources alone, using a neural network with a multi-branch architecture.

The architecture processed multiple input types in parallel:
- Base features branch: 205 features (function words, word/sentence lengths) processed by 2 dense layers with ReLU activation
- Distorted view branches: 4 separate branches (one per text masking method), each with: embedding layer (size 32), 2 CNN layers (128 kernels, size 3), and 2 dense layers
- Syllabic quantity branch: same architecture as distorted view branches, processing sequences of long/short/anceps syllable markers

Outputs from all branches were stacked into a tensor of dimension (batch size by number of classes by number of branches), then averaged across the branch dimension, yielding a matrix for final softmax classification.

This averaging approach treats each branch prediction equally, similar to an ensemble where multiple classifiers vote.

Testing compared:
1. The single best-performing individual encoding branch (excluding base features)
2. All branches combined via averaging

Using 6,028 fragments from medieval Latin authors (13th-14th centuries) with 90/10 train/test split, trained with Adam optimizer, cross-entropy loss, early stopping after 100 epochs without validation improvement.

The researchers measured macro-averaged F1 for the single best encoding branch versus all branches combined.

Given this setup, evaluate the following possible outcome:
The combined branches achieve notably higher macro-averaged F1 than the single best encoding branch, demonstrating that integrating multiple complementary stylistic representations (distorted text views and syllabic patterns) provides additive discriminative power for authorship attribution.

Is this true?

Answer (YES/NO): YES